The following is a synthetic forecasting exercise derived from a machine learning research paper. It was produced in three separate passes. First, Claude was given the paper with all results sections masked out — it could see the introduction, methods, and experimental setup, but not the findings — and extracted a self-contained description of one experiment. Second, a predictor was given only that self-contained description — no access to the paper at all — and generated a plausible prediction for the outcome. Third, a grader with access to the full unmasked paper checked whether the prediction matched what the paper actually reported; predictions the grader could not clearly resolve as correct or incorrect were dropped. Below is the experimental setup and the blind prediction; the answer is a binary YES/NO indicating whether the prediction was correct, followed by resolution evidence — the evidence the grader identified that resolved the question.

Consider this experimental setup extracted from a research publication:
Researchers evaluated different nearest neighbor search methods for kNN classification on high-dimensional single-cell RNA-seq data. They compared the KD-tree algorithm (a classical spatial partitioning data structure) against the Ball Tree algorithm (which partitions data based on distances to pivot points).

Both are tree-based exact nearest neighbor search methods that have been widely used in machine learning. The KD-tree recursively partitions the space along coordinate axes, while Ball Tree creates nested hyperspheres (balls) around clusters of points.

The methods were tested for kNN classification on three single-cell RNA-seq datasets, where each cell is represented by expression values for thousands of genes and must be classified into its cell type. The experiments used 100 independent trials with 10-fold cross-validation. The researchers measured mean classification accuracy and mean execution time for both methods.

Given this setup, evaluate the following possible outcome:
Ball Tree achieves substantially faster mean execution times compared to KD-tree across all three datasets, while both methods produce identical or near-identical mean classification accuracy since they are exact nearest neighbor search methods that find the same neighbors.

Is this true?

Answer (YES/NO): NO